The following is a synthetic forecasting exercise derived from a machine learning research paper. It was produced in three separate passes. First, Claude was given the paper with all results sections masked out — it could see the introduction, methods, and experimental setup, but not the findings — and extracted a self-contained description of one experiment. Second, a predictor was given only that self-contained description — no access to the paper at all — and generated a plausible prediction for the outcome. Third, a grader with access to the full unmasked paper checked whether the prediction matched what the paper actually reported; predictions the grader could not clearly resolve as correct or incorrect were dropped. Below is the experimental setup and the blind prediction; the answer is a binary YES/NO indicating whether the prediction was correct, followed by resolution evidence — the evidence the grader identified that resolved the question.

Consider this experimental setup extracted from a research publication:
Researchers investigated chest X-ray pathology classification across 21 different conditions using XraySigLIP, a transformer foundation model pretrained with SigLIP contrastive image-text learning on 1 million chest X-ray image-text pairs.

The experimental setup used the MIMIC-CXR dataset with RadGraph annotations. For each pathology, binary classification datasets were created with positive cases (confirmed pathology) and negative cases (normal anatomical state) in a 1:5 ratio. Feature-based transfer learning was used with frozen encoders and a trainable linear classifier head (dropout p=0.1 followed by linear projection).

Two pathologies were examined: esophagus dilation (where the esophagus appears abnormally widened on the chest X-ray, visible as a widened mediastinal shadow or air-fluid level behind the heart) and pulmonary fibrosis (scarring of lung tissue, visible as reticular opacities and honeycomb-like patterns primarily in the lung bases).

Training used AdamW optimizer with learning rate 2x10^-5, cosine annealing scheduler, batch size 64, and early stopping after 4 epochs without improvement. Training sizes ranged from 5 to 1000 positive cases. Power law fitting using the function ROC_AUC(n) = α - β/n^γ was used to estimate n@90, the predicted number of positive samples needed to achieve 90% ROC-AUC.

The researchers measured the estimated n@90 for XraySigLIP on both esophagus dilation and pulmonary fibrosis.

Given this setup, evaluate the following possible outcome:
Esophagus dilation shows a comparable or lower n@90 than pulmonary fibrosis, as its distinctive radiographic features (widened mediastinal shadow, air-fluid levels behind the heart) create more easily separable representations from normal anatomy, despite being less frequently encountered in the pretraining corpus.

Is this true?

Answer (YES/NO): NO